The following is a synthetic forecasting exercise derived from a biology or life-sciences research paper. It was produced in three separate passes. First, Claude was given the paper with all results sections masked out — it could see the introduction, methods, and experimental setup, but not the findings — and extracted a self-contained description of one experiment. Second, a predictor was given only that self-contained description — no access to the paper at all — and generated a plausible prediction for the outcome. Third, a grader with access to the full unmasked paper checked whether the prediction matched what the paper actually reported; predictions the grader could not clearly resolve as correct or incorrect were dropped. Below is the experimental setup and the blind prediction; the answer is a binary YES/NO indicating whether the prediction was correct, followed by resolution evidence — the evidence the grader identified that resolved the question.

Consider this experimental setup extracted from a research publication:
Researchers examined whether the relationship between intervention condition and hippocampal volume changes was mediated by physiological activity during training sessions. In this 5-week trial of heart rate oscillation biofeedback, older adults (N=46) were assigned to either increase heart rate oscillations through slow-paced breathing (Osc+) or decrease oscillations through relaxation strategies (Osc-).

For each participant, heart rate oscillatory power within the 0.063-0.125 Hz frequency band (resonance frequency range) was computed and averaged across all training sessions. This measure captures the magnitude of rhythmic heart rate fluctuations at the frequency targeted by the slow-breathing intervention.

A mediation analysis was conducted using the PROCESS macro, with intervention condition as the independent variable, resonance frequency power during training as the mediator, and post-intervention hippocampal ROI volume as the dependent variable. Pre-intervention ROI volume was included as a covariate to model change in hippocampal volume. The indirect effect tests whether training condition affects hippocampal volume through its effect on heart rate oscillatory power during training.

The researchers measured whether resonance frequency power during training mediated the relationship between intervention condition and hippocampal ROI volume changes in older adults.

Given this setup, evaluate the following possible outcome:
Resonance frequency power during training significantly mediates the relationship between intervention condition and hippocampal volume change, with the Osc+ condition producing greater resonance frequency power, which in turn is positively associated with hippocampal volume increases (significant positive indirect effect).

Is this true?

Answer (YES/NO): YES